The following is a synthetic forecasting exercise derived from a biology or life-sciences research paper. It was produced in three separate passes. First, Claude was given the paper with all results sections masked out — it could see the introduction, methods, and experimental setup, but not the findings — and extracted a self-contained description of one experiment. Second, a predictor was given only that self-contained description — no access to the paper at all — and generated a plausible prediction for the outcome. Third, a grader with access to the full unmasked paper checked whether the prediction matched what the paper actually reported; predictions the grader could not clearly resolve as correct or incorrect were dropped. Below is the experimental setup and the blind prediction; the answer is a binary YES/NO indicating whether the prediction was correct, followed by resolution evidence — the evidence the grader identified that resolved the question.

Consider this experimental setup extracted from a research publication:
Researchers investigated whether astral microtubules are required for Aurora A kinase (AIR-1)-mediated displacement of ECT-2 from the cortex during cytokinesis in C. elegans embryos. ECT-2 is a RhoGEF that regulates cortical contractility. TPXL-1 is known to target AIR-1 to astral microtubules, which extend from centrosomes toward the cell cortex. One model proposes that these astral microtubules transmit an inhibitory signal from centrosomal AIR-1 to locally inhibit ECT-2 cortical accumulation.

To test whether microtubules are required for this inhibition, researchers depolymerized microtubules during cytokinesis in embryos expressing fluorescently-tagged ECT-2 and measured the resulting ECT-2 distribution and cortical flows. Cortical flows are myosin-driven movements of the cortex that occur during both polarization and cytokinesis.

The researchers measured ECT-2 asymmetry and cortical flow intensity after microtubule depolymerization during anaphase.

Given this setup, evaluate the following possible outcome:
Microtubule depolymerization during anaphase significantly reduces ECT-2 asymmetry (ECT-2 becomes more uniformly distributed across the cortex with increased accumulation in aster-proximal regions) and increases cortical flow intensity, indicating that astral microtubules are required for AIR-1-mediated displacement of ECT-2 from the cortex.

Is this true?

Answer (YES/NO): NO